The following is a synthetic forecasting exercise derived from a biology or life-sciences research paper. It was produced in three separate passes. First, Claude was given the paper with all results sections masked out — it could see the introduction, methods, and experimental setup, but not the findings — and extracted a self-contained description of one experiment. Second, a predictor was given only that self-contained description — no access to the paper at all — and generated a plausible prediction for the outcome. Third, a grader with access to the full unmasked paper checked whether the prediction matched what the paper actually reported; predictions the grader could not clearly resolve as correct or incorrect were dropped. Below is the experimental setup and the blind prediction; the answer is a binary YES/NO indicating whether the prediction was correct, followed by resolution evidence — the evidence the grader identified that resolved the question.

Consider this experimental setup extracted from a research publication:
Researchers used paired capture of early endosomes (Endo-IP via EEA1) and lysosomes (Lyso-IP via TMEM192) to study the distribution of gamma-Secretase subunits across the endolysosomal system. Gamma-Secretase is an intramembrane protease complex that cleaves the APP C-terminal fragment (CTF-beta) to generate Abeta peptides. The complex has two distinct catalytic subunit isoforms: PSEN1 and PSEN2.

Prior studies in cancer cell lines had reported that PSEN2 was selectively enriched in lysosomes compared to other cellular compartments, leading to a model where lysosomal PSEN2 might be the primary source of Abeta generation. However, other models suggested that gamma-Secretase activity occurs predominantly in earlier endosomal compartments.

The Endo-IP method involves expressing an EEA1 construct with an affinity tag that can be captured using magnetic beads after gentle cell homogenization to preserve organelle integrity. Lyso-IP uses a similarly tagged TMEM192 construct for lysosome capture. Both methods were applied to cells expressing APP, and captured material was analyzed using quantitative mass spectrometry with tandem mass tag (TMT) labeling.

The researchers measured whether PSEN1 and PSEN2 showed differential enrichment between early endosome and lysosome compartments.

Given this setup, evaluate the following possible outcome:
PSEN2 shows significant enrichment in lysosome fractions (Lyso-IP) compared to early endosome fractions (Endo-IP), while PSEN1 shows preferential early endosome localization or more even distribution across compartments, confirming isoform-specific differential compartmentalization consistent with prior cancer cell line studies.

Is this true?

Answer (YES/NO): NO